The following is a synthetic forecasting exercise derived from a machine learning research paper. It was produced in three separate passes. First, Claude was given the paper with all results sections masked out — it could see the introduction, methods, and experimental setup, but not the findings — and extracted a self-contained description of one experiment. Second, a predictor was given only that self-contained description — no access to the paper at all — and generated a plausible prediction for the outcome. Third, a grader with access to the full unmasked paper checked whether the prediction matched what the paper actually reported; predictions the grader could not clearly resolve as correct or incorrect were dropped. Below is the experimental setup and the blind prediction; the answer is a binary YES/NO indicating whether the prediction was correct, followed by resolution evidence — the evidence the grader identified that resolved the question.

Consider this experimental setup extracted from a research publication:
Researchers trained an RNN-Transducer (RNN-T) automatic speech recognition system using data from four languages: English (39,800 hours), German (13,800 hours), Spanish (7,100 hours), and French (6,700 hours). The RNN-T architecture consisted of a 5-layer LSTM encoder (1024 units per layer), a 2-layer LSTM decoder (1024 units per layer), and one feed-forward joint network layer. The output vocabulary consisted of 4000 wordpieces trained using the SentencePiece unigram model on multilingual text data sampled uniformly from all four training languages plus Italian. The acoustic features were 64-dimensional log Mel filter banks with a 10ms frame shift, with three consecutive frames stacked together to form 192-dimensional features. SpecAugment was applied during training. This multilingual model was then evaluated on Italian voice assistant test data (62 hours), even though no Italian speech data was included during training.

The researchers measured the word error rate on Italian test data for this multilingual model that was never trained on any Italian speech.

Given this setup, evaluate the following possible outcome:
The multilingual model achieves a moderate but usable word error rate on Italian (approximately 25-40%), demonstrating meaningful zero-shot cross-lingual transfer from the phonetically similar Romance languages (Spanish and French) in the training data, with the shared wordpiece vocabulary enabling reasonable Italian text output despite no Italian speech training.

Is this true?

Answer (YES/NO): NO